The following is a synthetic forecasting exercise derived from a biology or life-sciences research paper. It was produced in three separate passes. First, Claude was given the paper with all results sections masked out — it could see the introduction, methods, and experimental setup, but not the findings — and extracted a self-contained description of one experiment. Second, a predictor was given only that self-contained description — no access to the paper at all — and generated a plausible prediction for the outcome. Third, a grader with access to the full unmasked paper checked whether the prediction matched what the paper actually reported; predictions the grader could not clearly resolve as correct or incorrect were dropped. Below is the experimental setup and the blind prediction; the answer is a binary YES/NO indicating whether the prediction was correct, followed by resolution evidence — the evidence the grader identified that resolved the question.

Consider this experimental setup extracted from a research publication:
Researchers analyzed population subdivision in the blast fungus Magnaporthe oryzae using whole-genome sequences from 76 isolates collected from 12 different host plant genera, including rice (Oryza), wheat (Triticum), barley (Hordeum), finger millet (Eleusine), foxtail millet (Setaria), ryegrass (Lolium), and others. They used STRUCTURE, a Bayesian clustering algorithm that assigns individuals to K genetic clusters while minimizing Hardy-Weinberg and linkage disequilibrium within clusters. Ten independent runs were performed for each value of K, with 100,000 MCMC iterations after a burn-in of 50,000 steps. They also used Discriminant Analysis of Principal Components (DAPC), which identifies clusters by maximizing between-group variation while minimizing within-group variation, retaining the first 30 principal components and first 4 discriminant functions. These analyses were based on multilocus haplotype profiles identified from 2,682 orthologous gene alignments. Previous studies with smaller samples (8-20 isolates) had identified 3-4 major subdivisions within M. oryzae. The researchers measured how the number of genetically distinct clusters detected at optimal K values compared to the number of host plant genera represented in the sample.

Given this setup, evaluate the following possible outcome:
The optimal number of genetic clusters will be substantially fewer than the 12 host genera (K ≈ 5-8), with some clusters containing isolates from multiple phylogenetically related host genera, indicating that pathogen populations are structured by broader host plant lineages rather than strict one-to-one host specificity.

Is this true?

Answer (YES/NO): NO